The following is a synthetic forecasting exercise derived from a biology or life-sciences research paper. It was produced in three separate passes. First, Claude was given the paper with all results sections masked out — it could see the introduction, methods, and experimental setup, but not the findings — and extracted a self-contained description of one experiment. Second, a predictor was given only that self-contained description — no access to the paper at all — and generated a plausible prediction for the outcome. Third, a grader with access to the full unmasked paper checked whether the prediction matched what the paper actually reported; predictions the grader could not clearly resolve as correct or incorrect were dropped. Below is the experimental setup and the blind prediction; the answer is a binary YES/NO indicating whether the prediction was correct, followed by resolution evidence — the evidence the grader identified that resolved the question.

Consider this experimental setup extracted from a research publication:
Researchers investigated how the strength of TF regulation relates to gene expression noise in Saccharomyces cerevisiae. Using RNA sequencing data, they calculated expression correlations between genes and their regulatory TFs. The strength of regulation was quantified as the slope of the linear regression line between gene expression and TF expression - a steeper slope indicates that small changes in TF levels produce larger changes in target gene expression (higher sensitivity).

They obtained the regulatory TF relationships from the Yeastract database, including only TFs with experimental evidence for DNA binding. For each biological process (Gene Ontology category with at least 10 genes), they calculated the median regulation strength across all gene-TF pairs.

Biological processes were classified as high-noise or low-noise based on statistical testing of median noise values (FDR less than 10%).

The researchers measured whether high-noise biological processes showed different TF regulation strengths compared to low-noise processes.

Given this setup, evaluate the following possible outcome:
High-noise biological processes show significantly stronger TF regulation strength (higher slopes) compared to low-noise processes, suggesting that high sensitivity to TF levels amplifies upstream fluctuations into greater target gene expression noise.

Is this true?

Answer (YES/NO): YES